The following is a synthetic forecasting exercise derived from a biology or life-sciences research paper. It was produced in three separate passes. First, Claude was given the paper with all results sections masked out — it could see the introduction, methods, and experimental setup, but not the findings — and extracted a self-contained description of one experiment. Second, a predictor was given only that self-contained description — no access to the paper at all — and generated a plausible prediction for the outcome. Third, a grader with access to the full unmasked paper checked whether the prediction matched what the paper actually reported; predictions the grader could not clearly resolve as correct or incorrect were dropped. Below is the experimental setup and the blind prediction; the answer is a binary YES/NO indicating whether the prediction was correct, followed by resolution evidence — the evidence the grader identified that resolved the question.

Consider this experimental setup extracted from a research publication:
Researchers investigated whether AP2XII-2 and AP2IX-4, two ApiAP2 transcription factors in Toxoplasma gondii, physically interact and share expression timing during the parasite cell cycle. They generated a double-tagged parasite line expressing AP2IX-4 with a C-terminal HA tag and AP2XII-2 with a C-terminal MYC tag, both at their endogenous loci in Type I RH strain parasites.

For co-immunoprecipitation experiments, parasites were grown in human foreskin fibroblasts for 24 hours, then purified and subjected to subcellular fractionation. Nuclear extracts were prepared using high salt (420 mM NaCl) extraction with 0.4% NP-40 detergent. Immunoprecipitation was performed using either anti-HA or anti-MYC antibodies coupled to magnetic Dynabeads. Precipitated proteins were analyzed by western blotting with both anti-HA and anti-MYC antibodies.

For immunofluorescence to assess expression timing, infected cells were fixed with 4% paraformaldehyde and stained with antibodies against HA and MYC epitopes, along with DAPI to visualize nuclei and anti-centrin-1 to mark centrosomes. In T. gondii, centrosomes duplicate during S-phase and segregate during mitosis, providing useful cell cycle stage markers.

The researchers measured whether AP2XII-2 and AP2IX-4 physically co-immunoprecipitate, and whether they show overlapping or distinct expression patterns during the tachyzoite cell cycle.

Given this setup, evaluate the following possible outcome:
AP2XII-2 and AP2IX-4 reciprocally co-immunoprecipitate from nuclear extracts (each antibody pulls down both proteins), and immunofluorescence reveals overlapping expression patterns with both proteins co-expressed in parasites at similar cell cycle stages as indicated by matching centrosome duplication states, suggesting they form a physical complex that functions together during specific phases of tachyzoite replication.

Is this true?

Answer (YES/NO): YES